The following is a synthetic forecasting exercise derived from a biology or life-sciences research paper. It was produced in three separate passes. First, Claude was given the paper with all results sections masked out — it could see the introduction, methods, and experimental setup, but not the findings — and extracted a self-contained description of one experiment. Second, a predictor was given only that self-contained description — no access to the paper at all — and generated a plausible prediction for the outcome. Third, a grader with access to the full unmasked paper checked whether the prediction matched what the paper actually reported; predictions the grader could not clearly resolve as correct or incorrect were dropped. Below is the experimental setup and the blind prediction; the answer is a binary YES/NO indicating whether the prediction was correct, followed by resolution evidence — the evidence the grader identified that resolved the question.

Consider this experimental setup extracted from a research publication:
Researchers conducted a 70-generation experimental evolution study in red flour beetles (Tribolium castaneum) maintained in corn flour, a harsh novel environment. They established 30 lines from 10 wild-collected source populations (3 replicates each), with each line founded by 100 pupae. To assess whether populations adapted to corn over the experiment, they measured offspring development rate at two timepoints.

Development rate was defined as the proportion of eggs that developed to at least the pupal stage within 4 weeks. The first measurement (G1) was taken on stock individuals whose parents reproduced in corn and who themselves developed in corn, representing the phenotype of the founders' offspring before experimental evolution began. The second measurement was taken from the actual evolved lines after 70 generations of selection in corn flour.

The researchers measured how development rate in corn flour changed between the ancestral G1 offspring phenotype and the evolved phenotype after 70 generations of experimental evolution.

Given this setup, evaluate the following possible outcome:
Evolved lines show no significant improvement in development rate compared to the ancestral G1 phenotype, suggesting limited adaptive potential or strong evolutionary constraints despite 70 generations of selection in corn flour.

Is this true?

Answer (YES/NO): NO